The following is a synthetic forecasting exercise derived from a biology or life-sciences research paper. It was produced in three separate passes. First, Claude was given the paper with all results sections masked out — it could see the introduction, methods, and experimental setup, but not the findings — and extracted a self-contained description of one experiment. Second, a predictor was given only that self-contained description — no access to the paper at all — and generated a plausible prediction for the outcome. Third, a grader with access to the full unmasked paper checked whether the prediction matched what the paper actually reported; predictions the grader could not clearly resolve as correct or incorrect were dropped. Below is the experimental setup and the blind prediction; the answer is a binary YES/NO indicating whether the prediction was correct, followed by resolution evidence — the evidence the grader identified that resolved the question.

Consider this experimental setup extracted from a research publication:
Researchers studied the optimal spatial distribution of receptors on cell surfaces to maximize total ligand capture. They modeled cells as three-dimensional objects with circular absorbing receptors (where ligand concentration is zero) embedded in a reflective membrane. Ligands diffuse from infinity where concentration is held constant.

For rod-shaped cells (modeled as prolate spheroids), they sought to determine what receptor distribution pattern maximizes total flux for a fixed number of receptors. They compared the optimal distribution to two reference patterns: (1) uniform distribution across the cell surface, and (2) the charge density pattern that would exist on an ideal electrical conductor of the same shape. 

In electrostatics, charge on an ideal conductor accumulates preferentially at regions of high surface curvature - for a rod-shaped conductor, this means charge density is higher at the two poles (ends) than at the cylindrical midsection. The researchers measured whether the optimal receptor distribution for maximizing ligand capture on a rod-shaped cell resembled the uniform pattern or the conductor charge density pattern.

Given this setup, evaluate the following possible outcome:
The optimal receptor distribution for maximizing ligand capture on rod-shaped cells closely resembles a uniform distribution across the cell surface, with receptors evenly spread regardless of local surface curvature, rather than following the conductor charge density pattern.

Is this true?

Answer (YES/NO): NO